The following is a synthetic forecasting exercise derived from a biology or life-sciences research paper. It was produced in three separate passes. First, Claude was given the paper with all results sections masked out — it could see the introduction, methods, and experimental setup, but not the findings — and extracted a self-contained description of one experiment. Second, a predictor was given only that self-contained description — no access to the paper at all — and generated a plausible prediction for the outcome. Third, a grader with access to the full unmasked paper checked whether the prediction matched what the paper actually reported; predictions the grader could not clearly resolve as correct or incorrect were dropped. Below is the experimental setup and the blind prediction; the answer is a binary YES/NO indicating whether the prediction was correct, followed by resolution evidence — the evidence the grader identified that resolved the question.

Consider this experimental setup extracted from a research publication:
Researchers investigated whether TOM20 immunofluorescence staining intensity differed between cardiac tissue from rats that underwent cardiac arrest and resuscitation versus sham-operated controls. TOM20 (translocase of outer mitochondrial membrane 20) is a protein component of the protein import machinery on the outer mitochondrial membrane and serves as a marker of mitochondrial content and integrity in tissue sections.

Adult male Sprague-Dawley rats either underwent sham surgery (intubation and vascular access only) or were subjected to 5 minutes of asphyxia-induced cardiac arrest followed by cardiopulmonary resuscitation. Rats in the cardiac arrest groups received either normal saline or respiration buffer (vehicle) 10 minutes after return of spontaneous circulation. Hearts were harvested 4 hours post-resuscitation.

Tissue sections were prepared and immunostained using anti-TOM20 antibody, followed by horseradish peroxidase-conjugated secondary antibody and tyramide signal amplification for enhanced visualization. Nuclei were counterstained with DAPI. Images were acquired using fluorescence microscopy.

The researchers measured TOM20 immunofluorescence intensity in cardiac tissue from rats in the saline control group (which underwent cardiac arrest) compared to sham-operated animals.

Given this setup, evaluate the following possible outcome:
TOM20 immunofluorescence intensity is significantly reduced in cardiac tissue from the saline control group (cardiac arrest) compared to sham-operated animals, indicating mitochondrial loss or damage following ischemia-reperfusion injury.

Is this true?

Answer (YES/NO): NO